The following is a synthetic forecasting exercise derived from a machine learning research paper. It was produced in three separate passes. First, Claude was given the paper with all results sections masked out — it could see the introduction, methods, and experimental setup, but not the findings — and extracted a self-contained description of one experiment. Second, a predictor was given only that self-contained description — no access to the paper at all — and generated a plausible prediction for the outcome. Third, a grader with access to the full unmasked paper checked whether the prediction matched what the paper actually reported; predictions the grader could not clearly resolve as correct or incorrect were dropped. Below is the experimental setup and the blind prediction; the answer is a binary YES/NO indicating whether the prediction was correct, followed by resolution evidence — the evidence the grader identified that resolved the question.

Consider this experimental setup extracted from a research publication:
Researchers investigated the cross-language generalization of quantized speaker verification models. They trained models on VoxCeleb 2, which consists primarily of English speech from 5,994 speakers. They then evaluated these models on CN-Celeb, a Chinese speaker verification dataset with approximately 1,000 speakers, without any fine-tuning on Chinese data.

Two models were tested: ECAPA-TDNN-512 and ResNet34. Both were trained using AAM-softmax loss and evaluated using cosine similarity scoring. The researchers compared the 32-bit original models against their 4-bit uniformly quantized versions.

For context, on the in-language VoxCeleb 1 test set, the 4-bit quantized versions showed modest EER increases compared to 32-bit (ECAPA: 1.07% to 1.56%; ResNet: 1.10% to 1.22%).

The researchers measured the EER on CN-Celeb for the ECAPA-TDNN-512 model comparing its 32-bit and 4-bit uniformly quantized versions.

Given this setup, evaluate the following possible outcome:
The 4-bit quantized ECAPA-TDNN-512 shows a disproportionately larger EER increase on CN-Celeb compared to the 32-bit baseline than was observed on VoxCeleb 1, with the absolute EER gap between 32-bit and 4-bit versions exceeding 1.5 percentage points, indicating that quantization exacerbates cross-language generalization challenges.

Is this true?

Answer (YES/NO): NO